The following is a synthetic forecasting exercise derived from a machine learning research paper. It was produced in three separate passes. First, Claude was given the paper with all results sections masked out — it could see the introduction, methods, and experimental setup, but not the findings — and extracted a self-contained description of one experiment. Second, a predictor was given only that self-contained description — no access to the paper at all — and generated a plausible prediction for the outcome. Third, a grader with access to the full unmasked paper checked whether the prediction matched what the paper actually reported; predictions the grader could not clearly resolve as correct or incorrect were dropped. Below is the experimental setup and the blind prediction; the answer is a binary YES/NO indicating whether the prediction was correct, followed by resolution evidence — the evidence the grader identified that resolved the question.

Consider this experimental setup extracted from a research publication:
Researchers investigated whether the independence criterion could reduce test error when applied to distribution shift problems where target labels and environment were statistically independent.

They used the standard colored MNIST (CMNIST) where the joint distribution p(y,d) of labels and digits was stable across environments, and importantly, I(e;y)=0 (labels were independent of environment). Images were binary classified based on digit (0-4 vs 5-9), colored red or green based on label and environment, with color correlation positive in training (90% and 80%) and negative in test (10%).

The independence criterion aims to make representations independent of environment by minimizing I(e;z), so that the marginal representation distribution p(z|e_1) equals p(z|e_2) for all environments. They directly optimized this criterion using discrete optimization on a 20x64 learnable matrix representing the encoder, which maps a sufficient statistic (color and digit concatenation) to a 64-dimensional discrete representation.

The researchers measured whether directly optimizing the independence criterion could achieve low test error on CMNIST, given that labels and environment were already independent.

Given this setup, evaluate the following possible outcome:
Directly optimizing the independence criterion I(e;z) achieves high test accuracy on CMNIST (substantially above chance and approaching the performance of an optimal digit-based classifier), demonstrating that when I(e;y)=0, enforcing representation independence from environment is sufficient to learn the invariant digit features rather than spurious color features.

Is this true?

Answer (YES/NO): NO